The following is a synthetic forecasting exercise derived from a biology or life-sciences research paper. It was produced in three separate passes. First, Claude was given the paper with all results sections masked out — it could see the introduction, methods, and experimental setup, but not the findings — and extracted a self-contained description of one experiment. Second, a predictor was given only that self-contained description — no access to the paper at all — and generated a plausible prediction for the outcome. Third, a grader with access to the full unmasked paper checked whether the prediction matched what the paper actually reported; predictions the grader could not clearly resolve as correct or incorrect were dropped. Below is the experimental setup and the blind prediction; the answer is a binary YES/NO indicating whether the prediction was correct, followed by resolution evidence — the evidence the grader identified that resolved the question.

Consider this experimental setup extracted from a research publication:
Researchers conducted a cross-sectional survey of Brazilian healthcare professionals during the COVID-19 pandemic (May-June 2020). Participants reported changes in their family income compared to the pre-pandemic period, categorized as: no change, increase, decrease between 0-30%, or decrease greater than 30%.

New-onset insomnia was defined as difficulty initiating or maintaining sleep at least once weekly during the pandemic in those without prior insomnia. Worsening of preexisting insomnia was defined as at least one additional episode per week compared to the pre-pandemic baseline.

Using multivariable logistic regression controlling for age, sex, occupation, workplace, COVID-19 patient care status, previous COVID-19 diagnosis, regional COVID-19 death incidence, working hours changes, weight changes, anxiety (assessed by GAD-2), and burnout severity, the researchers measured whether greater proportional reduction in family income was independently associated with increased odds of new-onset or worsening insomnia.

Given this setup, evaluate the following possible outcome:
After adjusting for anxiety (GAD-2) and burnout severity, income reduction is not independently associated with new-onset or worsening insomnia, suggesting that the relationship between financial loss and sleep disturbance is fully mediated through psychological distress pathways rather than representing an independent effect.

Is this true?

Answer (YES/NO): NO